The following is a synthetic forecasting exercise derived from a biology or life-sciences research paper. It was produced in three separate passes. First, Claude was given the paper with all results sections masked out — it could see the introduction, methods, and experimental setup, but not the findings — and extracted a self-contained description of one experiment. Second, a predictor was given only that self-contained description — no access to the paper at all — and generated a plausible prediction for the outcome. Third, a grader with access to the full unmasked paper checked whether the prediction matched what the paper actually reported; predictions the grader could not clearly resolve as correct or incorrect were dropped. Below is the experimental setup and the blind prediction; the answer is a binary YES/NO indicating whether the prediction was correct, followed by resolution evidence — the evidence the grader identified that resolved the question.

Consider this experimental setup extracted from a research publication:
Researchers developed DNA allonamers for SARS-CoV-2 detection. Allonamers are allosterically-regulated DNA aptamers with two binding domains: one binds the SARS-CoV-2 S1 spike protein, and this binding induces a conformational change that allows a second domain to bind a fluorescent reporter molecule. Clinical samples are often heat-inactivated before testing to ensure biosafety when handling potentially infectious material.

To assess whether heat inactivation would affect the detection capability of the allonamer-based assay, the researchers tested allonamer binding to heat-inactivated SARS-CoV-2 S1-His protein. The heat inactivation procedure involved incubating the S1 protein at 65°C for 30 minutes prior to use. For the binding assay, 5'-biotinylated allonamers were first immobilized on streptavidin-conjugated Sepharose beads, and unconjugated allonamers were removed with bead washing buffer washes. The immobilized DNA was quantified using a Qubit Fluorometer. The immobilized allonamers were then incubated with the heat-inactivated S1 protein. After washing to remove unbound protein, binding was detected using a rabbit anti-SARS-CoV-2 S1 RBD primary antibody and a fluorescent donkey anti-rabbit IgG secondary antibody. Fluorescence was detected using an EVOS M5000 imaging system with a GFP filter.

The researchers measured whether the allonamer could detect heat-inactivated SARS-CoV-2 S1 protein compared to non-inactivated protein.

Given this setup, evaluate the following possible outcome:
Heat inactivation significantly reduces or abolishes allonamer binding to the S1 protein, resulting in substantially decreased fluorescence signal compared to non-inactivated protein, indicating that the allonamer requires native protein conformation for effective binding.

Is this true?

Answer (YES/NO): YES